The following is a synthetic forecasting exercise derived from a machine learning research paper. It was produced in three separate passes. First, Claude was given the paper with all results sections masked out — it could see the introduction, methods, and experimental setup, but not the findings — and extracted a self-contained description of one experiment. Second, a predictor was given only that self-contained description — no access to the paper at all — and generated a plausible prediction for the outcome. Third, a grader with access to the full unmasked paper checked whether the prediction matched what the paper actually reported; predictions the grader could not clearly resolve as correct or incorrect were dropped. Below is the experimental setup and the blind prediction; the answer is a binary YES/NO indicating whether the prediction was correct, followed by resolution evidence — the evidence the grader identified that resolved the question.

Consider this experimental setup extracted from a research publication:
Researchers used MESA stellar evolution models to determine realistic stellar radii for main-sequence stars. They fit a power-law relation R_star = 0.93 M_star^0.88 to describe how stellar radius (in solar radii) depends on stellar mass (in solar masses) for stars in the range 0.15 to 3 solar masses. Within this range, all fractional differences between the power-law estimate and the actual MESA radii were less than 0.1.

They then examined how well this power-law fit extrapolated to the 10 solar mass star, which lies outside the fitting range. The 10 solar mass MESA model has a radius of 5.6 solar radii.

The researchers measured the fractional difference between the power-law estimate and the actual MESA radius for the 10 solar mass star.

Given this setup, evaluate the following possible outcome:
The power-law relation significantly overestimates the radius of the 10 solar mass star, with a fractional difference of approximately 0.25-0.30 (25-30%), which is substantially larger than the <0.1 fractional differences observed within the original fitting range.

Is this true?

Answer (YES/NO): YES